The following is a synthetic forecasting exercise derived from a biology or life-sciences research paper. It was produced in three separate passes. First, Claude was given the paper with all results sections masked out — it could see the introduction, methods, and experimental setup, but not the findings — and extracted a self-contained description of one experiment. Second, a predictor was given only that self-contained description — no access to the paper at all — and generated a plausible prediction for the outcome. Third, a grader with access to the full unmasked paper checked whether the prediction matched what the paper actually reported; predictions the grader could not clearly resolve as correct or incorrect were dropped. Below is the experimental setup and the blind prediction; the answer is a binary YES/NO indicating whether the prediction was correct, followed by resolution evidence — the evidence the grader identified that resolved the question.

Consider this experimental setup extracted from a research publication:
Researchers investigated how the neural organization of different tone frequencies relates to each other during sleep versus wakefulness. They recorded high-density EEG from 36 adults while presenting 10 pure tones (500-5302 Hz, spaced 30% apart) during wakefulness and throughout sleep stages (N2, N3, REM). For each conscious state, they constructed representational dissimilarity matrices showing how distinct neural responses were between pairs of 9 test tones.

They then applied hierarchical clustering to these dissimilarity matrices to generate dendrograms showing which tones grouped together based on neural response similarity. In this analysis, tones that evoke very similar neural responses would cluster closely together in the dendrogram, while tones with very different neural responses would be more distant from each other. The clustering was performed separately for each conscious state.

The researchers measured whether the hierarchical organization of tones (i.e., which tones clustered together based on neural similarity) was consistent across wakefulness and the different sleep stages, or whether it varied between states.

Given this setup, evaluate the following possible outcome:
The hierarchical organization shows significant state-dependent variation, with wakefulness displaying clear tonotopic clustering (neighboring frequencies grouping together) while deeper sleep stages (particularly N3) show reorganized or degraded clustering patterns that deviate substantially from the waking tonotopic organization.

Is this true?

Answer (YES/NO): NO